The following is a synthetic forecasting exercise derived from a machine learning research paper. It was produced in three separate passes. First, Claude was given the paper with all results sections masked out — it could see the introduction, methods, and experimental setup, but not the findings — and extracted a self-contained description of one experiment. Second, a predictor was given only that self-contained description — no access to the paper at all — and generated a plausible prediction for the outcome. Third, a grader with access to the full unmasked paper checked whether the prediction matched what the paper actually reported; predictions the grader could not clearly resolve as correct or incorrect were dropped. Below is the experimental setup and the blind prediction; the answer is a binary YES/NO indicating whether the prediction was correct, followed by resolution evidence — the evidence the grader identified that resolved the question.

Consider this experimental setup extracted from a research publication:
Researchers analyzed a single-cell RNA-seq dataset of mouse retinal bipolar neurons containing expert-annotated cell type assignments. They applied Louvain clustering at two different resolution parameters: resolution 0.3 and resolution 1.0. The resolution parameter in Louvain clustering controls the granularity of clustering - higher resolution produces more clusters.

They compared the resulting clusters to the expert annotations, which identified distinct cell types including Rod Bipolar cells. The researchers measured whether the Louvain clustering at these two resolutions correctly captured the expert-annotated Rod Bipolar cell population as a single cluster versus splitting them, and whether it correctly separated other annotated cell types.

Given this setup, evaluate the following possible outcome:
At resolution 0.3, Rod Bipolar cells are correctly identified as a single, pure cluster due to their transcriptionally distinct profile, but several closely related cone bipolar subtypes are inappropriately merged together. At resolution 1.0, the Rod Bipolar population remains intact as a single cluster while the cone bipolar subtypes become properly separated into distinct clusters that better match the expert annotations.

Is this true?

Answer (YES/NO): NO